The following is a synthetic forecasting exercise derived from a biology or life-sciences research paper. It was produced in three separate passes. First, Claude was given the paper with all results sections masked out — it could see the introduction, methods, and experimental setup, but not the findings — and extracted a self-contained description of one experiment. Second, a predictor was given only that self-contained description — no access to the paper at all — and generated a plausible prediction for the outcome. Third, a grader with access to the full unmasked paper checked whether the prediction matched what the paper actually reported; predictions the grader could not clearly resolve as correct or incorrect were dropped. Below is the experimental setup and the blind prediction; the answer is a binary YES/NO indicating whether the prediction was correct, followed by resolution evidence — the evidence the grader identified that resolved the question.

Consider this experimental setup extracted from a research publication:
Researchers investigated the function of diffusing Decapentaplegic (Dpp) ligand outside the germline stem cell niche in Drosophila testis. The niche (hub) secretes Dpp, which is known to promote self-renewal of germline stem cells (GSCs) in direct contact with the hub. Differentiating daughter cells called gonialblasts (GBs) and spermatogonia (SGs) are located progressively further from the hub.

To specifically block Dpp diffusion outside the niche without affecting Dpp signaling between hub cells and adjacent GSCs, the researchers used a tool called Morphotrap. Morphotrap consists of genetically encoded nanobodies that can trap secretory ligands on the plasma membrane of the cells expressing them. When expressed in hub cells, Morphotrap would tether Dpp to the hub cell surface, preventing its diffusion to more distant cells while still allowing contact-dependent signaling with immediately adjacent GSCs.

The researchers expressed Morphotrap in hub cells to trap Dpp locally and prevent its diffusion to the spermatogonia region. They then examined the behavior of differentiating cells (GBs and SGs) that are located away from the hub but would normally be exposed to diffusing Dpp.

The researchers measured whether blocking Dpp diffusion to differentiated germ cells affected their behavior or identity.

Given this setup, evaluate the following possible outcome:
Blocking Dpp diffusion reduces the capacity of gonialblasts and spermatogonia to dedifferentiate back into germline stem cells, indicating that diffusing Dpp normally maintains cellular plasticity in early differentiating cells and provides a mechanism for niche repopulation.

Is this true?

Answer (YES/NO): NO